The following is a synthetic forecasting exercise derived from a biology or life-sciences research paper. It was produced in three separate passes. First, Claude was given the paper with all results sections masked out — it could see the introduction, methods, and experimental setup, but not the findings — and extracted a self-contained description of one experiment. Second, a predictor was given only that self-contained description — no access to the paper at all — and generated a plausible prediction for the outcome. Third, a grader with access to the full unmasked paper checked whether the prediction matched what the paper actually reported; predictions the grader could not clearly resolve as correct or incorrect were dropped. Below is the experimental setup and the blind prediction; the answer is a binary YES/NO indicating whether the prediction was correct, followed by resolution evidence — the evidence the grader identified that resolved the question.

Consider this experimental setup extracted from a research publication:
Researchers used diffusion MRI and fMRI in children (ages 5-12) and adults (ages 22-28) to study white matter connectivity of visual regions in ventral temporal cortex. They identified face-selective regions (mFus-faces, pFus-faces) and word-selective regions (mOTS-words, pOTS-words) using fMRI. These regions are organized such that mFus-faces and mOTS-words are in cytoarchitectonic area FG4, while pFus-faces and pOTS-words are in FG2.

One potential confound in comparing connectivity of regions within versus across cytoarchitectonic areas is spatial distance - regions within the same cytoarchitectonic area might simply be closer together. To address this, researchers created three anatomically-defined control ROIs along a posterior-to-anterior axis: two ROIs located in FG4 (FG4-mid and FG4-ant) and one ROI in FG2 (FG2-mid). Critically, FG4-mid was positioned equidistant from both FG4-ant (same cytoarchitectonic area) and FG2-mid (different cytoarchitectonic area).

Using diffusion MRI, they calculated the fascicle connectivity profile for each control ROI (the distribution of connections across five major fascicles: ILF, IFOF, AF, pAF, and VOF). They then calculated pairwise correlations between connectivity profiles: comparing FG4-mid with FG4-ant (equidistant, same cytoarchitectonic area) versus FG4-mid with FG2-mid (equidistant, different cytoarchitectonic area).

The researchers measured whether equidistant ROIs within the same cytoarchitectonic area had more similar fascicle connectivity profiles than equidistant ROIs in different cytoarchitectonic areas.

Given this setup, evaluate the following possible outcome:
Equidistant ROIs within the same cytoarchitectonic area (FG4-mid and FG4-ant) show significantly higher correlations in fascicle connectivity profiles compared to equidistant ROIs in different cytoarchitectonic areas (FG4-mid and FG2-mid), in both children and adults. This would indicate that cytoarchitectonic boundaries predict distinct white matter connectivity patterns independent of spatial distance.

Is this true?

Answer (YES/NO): YES